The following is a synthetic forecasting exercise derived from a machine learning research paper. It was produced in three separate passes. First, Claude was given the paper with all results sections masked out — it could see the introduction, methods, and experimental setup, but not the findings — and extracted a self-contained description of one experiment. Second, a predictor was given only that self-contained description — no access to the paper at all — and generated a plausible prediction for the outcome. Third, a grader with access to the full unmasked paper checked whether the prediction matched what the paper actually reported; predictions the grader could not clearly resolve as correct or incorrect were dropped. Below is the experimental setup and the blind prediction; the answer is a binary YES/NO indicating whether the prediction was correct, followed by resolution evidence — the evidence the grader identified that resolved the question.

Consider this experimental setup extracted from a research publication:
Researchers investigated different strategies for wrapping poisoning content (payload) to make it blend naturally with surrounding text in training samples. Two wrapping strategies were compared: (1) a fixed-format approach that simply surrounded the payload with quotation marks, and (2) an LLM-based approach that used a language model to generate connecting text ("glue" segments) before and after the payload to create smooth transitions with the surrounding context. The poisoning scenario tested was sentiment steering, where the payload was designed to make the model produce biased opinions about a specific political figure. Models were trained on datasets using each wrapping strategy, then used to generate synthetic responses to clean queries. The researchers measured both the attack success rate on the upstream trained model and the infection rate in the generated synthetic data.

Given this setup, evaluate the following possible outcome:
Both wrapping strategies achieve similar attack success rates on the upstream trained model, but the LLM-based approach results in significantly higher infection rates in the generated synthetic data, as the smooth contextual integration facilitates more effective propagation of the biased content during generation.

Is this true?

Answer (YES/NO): NO